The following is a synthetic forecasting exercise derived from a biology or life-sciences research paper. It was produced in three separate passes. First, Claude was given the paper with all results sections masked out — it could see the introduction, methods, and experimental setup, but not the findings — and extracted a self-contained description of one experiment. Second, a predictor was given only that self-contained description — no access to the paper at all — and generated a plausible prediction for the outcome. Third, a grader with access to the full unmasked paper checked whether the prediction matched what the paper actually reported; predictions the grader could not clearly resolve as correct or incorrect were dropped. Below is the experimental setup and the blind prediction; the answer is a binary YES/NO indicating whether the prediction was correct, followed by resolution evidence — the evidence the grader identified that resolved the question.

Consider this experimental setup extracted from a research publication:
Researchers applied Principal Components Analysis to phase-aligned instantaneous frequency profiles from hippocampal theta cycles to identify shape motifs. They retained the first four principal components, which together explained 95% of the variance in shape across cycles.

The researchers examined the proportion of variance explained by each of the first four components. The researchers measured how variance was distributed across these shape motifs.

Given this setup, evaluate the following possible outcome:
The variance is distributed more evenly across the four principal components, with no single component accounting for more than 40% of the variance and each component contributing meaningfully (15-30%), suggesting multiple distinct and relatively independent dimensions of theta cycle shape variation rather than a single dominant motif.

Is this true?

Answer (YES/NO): NO